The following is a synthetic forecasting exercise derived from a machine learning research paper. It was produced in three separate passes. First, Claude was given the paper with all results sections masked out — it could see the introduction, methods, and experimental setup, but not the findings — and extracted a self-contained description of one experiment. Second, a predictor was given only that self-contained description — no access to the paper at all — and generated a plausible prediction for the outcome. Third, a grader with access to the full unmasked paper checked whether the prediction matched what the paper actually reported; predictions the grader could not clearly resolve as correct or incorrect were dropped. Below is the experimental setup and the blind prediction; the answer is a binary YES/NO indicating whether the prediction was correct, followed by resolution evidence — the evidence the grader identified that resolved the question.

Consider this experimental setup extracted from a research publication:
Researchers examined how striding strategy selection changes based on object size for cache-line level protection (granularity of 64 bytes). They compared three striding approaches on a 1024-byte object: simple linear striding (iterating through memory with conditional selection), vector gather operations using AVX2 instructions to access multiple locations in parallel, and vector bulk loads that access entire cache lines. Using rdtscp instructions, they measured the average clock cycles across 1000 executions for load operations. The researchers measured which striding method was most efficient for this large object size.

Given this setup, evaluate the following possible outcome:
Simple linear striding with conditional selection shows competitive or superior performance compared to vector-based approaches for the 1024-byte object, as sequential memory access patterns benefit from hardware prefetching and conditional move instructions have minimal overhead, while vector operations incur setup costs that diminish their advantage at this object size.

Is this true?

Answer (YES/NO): NO